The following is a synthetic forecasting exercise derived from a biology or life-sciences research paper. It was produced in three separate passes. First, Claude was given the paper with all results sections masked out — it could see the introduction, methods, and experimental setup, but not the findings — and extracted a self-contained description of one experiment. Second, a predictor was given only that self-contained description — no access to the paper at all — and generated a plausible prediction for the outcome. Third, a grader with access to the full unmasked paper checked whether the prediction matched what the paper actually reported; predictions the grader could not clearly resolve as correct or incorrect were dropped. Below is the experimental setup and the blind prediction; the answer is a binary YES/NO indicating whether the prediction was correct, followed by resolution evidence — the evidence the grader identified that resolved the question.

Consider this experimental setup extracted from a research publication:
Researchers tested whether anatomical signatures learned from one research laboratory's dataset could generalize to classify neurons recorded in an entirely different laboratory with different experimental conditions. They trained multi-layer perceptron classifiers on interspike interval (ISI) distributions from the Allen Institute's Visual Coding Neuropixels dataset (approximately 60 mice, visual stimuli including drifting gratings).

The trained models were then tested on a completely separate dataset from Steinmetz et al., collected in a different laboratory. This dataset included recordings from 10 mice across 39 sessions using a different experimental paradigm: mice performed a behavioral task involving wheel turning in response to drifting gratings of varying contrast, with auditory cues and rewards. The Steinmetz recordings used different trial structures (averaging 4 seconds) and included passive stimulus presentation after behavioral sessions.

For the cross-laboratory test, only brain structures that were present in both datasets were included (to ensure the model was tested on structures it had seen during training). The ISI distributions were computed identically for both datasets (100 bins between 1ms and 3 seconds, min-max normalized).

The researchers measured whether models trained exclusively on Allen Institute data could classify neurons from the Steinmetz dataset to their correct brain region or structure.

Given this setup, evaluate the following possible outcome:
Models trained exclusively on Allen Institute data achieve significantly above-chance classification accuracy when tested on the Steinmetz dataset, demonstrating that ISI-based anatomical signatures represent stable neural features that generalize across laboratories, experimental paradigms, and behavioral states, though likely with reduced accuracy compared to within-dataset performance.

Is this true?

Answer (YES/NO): YES